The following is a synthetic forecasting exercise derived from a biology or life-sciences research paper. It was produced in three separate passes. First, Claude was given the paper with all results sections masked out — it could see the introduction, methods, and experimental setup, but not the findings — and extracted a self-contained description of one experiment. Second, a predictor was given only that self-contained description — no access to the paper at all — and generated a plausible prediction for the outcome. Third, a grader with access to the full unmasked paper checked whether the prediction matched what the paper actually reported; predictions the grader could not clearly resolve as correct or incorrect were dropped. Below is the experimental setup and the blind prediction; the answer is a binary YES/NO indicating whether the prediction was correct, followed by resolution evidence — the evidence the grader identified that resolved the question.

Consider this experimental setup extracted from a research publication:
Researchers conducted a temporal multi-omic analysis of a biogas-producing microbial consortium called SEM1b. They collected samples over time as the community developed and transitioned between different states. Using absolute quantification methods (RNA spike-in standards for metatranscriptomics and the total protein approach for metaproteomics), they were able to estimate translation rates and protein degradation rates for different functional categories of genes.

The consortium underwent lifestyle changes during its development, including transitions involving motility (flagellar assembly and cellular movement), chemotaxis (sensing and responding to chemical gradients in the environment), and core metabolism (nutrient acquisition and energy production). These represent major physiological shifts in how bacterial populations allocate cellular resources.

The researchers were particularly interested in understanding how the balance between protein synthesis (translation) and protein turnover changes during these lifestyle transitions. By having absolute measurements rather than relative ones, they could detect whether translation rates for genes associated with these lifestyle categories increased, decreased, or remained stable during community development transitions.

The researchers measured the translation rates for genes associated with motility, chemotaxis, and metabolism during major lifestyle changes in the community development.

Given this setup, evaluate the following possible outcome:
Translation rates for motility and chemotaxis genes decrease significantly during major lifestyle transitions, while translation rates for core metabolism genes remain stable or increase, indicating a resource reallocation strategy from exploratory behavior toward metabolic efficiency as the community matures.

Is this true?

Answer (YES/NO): NO